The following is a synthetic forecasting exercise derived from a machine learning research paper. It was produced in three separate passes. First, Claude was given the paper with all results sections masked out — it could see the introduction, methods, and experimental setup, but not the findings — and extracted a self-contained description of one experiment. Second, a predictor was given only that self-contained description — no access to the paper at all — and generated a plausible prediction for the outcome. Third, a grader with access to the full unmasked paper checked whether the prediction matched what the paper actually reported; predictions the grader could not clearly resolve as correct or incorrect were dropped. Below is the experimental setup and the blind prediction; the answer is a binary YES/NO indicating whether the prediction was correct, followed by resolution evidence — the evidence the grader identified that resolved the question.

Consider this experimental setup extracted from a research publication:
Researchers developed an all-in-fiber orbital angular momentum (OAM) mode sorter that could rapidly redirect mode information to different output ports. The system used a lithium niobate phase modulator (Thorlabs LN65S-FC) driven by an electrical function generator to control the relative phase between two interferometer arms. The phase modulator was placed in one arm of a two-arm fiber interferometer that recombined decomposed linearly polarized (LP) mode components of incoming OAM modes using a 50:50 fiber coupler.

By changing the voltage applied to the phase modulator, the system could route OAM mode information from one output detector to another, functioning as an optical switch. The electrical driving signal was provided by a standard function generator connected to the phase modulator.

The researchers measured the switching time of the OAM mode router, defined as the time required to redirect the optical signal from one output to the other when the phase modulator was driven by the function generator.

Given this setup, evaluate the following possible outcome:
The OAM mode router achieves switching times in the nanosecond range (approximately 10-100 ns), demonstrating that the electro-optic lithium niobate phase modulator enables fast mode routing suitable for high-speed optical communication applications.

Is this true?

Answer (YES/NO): NO